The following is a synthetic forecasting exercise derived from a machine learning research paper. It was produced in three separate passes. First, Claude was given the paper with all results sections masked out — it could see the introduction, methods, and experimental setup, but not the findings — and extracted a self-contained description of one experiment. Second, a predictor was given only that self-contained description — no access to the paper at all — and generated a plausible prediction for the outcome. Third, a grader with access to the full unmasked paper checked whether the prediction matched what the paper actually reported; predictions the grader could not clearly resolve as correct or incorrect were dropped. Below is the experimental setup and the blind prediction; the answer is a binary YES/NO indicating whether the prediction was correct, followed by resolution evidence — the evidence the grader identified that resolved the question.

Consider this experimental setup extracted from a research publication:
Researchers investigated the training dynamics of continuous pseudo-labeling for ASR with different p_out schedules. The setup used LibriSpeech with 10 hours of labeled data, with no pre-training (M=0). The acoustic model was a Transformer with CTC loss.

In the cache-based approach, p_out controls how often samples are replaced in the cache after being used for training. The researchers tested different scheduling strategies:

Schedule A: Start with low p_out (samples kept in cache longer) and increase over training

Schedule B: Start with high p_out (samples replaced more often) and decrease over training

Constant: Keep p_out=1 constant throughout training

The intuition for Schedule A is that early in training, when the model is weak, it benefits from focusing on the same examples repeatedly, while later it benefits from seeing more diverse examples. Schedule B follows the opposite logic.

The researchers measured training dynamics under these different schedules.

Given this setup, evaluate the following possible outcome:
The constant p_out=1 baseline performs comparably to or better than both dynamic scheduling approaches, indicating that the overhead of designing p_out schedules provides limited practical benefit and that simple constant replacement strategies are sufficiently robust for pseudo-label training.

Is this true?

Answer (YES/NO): NO